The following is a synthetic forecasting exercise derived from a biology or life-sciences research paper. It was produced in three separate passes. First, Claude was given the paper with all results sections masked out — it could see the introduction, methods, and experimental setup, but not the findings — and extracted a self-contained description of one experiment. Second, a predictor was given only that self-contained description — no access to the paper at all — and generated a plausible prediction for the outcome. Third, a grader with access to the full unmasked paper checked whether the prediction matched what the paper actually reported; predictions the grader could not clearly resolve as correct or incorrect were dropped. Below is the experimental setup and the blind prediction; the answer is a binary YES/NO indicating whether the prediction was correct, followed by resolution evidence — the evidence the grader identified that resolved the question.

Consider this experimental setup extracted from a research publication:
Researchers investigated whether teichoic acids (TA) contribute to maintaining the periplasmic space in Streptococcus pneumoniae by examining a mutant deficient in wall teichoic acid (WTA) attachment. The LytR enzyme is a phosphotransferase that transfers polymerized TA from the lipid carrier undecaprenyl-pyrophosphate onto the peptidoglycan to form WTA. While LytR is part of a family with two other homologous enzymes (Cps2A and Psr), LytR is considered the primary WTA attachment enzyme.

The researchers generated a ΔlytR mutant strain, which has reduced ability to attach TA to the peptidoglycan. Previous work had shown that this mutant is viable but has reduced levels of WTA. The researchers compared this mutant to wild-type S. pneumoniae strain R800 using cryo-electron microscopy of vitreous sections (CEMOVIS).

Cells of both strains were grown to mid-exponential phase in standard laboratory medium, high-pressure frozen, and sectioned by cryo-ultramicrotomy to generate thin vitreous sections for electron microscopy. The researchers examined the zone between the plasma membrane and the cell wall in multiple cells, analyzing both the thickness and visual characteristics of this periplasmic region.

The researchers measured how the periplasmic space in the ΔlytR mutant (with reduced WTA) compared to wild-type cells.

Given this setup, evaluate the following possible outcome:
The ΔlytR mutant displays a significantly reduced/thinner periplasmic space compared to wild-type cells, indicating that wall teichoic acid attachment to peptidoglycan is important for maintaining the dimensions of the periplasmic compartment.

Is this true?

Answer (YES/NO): YES